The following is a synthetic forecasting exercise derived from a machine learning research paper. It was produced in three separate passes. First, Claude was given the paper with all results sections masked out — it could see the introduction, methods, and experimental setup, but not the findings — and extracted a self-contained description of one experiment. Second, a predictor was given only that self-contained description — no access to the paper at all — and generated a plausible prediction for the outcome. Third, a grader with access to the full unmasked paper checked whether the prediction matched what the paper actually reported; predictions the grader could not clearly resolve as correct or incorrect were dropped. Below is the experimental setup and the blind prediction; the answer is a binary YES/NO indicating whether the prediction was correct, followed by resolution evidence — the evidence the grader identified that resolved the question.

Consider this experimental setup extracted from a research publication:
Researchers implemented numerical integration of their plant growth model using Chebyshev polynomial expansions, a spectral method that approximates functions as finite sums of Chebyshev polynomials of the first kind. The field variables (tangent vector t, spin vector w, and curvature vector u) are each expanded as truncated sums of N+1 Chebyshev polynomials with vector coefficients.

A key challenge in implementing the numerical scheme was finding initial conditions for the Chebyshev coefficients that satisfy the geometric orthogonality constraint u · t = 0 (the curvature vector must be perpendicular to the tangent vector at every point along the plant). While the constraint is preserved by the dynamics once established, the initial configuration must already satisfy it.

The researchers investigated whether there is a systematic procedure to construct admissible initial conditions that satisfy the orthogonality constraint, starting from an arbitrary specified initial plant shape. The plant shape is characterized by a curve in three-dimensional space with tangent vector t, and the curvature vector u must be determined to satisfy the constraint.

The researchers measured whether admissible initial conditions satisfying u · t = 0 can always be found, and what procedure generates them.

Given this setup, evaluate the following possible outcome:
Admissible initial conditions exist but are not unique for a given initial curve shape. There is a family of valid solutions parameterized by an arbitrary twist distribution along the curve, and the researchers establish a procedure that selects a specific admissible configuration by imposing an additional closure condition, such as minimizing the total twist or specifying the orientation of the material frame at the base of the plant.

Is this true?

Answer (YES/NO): NO